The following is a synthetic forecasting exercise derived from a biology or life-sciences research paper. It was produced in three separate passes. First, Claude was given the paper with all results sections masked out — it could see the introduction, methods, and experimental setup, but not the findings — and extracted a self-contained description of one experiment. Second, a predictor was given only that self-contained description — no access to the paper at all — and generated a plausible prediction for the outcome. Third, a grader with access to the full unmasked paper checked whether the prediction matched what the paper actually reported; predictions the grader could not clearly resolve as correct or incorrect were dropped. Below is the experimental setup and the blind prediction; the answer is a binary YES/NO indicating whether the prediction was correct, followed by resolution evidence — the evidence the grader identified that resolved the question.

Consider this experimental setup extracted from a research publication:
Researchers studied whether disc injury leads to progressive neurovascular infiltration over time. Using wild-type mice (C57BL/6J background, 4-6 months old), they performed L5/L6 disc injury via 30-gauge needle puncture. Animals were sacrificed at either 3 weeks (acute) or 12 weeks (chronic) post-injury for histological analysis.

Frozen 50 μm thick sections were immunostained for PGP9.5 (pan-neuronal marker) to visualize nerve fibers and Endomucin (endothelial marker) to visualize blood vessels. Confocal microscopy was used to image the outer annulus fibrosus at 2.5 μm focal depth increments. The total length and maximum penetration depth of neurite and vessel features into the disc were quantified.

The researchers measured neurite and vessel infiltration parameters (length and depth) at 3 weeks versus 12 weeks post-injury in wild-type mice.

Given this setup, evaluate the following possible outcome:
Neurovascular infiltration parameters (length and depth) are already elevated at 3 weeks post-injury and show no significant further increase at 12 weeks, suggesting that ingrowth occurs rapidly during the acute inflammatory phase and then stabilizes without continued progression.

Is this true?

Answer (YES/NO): YES